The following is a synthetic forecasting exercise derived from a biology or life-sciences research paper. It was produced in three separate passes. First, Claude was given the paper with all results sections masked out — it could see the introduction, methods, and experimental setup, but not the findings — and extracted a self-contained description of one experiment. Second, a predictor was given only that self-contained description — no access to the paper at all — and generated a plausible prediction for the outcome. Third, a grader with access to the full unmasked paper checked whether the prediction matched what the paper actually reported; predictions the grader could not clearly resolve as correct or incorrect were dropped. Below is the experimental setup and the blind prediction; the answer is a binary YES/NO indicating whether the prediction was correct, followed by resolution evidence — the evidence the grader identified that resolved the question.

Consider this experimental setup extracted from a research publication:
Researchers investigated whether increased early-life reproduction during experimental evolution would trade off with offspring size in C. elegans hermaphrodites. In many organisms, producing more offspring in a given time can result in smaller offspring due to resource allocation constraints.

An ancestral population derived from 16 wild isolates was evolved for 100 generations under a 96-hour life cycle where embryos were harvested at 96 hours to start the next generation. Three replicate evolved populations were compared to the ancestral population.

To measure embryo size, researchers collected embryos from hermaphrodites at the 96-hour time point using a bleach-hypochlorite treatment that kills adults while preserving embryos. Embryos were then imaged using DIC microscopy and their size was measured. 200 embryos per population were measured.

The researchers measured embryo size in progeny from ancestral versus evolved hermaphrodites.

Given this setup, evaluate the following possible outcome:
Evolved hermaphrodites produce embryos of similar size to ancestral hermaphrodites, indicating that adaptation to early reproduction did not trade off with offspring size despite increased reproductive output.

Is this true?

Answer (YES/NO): YES